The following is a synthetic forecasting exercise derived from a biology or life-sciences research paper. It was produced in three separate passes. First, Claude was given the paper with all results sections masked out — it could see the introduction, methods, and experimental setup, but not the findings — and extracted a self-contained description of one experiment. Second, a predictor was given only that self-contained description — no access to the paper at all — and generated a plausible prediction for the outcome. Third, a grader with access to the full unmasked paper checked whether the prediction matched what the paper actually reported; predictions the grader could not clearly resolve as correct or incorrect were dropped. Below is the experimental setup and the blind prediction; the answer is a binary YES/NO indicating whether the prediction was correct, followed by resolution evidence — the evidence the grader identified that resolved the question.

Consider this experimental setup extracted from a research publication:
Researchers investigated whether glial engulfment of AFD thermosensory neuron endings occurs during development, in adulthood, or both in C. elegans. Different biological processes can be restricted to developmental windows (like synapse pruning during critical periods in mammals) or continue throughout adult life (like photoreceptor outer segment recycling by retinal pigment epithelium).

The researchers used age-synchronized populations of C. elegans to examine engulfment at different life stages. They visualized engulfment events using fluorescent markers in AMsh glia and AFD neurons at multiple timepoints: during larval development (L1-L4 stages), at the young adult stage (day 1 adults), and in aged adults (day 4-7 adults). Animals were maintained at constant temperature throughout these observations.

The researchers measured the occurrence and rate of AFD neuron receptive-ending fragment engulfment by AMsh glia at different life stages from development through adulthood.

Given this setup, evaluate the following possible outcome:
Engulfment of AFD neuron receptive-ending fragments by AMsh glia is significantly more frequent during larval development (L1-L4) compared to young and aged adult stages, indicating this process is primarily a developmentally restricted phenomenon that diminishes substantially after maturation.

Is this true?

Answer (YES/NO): NO